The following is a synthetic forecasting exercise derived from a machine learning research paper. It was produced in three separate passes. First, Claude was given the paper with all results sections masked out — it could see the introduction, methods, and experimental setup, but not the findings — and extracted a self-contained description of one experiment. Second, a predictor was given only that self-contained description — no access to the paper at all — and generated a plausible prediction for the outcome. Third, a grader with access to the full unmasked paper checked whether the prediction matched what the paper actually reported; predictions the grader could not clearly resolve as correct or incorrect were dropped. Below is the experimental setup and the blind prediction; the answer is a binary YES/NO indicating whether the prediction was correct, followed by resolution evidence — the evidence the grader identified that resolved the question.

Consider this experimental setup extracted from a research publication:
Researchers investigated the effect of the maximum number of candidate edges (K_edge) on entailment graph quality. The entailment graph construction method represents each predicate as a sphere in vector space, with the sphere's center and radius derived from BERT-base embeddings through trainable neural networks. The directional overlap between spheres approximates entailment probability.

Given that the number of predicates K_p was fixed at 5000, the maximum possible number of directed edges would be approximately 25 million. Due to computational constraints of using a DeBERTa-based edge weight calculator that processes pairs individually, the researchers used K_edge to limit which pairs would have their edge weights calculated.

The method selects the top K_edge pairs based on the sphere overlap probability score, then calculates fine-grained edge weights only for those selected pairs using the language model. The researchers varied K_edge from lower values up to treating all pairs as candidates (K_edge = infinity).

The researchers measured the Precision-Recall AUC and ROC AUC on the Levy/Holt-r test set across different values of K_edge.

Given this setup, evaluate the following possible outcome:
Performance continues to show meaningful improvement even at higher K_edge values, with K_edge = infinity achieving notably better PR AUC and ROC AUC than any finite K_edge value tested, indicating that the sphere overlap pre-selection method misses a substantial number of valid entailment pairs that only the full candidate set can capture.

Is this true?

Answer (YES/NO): NO